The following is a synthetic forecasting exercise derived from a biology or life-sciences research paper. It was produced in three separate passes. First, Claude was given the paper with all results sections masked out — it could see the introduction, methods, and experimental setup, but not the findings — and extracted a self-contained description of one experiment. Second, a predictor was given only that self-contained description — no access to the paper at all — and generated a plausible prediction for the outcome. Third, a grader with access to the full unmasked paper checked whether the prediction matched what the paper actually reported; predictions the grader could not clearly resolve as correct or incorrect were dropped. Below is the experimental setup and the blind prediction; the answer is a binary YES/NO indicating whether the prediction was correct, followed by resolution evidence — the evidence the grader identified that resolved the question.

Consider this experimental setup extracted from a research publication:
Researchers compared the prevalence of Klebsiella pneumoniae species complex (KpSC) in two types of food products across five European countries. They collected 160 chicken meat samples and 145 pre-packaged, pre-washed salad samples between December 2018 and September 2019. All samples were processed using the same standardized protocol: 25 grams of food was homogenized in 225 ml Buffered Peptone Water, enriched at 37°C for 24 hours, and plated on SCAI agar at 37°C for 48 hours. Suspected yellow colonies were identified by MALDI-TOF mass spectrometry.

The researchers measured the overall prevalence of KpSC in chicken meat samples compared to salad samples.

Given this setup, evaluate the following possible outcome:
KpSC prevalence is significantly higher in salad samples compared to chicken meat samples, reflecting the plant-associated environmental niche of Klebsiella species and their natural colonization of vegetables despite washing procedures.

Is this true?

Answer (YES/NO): NO